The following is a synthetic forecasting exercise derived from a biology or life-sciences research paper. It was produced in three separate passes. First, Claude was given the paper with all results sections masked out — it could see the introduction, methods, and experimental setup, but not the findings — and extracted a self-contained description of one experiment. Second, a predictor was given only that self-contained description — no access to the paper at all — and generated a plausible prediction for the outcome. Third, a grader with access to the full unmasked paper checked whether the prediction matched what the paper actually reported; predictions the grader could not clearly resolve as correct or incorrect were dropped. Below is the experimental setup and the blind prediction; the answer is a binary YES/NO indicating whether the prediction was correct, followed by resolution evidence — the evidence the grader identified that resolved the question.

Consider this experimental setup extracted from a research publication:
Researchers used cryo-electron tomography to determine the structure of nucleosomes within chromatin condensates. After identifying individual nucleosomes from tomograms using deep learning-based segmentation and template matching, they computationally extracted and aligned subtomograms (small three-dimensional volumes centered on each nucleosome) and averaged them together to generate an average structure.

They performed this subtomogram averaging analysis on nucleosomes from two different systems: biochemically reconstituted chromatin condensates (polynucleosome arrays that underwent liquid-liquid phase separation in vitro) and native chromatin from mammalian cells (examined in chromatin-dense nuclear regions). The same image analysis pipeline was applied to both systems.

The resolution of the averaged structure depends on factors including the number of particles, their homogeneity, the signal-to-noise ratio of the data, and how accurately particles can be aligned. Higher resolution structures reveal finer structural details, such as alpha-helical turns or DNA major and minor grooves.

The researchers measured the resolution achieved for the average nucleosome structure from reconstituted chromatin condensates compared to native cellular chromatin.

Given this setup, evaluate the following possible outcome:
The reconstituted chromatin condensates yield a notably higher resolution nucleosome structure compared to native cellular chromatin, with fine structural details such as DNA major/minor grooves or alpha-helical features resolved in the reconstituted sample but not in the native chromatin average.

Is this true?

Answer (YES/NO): YES